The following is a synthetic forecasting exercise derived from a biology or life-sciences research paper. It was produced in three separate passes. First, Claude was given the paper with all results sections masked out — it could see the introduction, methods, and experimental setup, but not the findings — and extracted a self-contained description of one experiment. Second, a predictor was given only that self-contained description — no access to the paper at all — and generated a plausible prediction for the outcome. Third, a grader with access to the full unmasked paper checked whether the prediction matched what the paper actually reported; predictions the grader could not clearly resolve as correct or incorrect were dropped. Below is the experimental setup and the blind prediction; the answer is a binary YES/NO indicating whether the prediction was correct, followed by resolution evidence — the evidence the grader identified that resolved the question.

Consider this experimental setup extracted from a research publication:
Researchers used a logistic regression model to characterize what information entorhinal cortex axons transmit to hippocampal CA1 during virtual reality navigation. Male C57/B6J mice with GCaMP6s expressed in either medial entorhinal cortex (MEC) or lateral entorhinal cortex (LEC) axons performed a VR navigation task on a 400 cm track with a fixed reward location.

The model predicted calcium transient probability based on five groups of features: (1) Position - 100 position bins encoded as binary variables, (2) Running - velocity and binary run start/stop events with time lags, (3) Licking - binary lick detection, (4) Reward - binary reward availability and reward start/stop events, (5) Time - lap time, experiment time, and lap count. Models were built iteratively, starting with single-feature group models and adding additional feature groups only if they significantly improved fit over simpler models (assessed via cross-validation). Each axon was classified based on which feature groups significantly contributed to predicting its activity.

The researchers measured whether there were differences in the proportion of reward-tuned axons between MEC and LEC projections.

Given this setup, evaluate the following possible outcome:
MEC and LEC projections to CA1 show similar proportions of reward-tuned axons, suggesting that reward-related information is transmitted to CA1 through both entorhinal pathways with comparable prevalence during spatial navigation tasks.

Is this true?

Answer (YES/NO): NO